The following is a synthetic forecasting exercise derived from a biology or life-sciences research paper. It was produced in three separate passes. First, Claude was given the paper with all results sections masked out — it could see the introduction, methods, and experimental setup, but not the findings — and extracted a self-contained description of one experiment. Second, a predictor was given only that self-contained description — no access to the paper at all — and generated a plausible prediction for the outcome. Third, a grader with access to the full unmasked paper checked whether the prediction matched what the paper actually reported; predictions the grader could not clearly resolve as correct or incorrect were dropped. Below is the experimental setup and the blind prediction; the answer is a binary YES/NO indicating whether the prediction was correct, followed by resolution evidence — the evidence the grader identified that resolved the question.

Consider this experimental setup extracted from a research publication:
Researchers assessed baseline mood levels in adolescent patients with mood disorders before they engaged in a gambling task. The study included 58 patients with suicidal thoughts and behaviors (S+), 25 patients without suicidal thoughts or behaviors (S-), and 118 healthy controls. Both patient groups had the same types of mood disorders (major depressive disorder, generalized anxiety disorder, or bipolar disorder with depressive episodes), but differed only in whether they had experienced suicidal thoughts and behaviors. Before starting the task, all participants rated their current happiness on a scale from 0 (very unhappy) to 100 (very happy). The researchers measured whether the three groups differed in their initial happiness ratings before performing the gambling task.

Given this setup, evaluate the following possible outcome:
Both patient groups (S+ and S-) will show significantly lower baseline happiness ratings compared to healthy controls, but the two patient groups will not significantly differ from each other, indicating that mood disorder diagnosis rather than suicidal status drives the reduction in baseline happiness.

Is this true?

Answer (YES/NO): NO